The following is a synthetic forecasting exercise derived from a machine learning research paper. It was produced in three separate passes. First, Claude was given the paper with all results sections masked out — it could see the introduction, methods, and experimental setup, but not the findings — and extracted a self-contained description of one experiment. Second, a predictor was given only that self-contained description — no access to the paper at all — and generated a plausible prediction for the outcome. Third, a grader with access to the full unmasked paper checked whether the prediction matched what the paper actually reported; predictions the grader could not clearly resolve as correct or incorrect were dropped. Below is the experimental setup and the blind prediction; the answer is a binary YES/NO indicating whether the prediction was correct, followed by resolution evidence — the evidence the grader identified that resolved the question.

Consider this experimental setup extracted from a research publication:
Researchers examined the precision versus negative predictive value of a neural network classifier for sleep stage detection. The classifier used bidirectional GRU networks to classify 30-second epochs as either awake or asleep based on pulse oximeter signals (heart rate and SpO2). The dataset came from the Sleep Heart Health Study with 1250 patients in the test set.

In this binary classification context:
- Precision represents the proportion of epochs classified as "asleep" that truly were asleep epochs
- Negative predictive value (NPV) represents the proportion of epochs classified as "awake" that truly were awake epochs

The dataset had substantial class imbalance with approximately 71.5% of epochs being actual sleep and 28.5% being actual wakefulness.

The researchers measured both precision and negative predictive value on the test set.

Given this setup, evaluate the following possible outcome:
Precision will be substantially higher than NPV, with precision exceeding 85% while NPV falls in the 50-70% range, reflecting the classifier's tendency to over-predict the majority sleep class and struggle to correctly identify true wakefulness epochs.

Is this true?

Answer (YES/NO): NO